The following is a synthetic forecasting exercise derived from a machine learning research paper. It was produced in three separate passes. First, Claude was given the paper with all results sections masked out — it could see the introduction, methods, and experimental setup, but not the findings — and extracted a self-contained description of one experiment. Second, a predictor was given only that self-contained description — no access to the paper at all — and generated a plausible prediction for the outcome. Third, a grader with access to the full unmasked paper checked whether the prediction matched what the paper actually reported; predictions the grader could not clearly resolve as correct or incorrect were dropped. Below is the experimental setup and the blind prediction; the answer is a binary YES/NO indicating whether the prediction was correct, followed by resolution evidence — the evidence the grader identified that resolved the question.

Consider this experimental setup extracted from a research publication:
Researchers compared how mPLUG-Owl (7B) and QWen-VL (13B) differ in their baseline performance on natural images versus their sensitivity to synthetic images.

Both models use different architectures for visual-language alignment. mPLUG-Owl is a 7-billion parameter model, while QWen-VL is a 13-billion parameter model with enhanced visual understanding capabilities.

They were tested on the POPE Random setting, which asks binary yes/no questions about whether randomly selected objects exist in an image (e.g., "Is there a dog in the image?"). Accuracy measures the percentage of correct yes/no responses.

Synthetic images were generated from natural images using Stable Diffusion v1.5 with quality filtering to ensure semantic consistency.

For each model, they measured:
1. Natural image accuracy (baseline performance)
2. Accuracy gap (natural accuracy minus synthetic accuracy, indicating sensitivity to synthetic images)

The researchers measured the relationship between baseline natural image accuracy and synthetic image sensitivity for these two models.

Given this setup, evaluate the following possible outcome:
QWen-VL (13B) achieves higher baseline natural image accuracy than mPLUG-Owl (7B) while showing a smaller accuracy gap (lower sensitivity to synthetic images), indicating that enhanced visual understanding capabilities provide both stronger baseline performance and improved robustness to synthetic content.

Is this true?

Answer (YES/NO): NO